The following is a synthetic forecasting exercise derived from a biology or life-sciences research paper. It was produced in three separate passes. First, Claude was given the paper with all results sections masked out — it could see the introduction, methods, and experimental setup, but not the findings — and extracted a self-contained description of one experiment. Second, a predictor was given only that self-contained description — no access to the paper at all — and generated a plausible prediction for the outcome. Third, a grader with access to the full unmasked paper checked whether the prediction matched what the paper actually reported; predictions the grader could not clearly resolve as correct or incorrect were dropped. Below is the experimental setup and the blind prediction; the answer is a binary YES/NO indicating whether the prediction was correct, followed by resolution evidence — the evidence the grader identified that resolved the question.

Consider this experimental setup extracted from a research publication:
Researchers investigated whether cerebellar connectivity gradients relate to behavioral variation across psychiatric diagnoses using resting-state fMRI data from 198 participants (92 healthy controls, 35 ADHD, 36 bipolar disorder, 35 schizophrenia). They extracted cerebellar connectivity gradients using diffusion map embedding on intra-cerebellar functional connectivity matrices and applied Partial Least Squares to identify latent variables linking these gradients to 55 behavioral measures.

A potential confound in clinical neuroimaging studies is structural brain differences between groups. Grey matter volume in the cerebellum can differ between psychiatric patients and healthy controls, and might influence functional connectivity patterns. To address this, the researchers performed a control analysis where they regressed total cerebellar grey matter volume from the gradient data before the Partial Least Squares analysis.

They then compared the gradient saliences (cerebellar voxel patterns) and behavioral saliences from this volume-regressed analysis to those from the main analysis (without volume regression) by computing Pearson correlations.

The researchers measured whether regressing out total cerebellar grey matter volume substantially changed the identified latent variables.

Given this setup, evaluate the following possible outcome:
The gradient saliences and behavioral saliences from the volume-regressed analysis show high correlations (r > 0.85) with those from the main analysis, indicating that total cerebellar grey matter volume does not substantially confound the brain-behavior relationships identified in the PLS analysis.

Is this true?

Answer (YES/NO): NO